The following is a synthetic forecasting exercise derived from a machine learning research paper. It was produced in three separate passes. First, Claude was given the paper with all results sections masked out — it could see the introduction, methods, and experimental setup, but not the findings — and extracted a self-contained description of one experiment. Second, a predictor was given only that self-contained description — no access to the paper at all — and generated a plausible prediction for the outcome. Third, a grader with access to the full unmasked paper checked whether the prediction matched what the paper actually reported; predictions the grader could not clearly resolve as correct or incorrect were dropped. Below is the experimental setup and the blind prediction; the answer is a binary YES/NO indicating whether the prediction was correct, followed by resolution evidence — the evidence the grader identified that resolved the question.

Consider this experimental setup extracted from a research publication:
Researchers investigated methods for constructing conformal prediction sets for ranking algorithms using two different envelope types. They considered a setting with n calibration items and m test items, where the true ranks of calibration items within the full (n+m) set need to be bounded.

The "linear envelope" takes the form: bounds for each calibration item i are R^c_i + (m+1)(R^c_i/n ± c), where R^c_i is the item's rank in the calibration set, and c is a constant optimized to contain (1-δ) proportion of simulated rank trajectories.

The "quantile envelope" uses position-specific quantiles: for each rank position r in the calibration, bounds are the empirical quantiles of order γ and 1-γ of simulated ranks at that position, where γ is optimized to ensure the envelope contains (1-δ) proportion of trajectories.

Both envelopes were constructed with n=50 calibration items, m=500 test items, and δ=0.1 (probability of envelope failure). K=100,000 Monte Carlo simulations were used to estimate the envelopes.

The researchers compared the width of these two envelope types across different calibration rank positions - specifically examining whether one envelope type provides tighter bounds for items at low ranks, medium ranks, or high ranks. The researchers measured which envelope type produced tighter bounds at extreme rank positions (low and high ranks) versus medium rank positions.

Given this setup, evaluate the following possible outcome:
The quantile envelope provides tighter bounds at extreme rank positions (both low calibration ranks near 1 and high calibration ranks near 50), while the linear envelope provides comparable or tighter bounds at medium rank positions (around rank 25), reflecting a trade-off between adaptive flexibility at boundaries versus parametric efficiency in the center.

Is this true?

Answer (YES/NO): YES